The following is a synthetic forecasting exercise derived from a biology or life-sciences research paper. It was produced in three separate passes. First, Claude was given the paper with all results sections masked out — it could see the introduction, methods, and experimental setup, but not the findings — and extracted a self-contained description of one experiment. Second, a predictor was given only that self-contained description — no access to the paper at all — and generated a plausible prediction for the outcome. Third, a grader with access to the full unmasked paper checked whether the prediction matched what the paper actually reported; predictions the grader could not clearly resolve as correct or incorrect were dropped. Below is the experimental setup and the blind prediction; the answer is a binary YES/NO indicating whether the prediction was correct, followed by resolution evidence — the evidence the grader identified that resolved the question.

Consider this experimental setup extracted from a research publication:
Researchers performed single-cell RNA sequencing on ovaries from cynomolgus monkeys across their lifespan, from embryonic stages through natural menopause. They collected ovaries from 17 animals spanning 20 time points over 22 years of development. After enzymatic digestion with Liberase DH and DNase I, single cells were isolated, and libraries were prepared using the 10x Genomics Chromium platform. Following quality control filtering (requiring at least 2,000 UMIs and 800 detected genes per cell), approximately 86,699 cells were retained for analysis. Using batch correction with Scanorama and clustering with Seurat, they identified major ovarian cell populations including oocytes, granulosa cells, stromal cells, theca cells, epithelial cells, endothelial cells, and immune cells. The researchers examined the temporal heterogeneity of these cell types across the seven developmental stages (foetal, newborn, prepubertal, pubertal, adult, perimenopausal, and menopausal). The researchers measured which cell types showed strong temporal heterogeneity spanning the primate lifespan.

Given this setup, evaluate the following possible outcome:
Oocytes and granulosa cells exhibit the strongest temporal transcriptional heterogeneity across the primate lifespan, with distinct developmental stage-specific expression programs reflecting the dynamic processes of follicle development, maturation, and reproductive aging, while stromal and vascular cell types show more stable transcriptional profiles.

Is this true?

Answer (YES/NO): NO